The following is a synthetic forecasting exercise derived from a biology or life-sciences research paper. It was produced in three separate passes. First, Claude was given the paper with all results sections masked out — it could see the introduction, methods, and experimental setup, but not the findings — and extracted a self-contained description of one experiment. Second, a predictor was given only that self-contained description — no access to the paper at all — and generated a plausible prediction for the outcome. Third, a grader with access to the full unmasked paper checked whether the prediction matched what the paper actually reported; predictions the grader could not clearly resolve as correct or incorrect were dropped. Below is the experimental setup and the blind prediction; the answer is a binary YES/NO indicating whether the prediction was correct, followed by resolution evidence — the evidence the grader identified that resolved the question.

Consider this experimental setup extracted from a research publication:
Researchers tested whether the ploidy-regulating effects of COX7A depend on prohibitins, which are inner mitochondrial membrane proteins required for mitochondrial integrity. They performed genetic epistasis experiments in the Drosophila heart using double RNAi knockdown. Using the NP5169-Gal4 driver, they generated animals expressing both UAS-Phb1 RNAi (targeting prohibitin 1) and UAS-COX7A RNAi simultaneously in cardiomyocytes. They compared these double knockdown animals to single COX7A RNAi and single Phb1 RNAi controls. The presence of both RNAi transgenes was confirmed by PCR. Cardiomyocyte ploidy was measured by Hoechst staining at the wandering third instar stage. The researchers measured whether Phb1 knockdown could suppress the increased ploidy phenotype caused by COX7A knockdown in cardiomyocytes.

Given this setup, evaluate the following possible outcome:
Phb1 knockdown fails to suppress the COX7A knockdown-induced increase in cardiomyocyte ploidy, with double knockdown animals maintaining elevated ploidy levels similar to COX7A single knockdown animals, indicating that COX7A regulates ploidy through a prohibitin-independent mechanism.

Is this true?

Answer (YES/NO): NO